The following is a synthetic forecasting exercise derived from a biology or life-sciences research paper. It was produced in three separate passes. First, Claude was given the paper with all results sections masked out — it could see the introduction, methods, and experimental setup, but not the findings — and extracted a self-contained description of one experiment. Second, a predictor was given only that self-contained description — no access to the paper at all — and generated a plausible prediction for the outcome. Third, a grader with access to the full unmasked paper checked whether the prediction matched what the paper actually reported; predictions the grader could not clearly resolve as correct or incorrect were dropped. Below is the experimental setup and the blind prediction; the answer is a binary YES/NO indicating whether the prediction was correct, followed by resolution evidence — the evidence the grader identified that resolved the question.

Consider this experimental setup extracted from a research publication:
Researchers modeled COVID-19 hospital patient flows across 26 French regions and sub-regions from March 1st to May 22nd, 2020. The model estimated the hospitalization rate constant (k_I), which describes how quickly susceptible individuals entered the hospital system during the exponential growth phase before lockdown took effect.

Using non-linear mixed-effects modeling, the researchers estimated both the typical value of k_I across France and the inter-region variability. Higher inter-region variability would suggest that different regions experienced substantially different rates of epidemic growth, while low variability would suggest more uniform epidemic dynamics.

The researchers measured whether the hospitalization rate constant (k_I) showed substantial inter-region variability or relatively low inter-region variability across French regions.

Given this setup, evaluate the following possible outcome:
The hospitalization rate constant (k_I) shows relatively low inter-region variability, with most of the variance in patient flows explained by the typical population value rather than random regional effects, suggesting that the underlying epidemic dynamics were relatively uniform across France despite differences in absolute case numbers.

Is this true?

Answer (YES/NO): YES